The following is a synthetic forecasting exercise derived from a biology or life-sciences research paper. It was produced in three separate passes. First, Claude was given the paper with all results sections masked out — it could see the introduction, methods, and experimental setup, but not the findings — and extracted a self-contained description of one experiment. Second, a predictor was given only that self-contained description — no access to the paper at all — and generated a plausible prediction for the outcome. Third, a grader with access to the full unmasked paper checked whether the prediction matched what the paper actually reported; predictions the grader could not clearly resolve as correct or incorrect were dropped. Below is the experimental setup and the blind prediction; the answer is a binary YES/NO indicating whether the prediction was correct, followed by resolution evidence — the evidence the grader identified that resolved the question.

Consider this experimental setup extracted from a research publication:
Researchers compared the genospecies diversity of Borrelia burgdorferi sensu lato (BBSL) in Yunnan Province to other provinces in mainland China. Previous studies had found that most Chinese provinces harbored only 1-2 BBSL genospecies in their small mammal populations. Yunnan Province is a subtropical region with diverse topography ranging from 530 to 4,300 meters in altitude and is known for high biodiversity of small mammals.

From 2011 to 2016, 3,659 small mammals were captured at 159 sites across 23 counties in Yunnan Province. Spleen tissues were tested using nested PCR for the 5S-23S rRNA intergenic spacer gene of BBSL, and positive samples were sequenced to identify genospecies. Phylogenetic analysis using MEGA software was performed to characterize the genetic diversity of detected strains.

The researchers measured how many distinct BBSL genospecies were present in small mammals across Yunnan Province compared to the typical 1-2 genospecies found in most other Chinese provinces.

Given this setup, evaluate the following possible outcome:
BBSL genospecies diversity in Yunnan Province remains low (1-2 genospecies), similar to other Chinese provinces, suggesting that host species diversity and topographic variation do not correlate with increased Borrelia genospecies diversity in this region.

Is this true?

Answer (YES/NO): NO